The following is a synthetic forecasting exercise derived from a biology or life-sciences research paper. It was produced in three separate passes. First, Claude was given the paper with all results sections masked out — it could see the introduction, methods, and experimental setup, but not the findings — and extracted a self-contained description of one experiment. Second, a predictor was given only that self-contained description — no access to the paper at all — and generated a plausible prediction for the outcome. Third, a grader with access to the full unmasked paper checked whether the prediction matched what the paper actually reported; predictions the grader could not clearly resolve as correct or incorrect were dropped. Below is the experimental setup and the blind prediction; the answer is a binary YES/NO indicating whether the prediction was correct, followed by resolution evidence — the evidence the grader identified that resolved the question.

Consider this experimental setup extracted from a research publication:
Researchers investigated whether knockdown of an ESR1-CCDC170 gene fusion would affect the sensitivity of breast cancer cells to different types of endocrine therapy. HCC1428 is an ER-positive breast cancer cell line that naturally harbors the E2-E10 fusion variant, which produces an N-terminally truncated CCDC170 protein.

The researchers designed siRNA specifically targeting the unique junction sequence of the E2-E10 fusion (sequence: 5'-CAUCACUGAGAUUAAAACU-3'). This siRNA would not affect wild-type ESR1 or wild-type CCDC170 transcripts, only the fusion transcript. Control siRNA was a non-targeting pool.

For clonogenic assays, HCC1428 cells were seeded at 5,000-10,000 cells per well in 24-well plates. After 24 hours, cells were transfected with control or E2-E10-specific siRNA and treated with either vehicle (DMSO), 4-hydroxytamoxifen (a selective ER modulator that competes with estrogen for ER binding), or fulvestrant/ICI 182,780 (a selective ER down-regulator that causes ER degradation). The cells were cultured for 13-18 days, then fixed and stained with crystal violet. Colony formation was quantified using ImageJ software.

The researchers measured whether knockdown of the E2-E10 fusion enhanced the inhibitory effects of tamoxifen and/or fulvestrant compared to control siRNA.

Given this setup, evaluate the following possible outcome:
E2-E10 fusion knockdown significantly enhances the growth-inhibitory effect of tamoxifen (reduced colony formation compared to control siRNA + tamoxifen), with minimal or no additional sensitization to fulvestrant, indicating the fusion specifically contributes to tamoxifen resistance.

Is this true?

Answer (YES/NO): NO